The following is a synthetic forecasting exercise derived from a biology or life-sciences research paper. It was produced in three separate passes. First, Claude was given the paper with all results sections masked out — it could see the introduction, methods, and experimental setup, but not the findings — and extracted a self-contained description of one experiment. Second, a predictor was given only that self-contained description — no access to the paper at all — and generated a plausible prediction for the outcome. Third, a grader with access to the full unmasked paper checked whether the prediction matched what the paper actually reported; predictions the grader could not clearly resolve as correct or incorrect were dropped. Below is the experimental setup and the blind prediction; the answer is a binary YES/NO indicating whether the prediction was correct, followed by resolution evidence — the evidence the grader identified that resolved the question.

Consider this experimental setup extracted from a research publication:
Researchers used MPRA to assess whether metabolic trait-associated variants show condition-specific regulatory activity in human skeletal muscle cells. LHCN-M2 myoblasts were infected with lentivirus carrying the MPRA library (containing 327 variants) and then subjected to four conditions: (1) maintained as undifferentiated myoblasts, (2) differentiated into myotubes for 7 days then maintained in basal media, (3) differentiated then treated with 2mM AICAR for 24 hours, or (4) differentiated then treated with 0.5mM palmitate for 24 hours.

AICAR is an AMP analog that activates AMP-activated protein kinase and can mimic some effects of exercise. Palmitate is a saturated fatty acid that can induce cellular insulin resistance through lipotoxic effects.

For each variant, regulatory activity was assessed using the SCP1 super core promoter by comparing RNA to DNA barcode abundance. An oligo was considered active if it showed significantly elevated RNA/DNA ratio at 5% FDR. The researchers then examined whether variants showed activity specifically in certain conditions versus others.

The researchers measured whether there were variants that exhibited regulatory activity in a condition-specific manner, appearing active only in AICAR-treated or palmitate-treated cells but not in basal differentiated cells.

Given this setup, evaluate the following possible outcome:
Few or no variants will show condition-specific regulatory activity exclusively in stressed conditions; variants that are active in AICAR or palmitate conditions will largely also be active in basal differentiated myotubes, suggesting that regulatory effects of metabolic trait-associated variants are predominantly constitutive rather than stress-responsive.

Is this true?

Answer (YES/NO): NO